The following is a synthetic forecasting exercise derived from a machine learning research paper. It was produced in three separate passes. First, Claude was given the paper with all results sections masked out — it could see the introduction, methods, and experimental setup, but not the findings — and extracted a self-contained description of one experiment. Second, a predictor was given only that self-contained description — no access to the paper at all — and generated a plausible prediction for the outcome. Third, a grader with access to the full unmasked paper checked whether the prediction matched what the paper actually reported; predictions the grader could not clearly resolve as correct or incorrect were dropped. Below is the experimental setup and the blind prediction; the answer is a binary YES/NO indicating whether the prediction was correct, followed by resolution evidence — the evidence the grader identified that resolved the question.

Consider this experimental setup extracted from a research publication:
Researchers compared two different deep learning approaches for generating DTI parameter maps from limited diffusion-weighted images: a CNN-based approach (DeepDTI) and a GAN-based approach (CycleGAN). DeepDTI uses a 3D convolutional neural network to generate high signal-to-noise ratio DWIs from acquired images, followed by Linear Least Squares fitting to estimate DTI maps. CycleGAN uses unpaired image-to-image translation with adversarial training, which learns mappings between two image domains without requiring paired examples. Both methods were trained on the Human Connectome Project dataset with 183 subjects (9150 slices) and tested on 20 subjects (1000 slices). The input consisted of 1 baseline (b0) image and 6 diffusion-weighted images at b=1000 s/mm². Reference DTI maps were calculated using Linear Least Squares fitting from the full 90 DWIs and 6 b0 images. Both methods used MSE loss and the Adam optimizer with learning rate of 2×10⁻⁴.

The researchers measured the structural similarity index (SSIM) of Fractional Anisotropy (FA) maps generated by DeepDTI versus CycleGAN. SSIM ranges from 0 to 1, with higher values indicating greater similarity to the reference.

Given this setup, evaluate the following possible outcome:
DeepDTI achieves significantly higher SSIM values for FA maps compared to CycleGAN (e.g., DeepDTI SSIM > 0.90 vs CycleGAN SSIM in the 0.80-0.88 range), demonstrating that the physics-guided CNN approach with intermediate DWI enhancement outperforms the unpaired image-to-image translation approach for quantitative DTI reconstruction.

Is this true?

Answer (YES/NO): NO